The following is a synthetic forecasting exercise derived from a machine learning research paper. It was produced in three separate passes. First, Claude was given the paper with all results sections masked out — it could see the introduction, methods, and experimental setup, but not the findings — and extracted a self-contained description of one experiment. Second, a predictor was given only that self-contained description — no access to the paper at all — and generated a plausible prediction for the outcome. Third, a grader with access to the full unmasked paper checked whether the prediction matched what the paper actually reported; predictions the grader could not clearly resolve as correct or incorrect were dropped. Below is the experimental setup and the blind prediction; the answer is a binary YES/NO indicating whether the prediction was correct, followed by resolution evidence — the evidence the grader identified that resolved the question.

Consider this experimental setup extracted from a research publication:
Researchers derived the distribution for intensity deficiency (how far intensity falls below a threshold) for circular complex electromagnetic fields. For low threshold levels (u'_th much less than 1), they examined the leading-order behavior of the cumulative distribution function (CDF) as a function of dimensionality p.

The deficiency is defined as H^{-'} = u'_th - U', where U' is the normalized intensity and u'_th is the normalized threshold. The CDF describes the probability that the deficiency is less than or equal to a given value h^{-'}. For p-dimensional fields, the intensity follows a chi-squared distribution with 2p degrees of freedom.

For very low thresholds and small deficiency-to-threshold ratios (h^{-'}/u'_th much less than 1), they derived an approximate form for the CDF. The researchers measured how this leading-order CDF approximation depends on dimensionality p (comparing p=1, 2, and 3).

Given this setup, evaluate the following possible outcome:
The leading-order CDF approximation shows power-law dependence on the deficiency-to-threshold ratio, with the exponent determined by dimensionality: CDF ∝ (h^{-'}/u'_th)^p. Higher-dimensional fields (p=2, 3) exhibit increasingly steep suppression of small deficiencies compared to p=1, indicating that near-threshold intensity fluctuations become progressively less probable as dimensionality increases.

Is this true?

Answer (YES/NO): NO